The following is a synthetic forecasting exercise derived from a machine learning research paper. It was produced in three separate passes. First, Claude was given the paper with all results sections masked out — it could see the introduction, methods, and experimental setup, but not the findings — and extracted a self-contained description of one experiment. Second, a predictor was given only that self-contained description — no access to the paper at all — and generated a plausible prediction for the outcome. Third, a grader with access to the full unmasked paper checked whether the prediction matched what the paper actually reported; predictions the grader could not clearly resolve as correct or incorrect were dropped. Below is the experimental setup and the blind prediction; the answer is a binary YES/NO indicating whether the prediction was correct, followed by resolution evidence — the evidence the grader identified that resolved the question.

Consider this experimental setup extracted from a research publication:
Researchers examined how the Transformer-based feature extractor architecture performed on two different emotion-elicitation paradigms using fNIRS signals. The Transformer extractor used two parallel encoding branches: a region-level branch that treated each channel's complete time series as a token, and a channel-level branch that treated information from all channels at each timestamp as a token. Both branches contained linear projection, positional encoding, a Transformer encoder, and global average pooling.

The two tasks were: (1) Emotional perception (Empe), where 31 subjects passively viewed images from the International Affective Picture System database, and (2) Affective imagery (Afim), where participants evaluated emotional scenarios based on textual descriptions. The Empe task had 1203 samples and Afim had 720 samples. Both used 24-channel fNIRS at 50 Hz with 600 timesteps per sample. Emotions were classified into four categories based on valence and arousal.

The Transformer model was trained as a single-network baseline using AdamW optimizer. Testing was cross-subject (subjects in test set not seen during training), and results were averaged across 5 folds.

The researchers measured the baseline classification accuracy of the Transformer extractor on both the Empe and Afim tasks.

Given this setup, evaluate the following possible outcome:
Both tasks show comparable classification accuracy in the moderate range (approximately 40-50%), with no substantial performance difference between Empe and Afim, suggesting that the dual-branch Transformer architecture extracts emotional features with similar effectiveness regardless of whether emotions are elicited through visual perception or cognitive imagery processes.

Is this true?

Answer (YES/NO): NO